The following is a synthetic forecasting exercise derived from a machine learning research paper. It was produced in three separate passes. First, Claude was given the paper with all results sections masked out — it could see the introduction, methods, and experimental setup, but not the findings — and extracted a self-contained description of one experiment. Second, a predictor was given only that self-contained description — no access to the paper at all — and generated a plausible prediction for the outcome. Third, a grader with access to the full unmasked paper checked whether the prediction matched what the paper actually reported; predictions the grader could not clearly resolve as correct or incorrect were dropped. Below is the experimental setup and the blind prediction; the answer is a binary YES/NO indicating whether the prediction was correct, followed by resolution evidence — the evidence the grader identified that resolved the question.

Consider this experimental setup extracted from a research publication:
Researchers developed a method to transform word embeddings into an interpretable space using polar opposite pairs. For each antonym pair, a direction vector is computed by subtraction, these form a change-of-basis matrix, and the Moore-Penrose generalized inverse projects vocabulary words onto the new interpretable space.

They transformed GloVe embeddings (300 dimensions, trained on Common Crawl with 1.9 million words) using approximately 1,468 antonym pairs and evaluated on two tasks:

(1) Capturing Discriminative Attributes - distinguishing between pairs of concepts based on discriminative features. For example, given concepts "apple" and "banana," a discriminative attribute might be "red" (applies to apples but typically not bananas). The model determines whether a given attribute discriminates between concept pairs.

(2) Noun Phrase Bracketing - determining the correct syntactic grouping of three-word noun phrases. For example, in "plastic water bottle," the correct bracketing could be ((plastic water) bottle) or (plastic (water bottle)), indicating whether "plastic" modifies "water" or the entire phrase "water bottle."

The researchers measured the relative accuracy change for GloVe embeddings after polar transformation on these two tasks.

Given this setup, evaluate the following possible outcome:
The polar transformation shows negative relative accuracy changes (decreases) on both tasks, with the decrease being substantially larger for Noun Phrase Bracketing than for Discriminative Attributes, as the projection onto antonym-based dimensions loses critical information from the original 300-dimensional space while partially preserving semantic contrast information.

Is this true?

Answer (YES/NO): NO